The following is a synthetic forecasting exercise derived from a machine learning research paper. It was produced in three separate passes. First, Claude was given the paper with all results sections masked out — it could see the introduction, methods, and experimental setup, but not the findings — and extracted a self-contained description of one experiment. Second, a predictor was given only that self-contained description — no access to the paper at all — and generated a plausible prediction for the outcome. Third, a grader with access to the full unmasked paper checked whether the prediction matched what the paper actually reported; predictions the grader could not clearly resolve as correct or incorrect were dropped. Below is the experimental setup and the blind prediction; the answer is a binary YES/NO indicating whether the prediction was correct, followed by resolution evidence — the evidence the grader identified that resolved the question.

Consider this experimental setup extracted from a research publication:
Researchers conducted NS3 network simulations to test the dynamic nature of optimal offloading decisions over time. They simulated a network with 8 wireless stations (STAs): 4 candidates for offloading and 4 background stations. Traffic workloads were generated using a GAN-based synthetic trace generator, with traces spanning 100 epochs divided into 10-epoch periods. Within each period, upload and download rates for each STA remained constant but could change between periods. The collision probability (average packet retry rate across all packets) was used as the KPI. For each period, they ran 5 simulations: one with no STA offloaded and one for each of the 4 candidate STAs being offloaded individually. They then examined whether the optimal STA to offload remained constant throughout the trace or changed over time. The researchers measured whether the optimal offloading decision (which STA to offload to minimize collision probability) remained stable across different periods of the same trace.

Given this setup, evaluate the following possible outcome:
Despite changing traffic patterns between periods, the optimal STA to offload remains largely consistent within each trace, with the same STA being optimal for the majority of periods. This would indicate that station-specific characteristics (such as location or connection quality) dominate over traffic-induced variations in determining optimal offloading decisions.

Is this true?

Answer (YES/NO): NO